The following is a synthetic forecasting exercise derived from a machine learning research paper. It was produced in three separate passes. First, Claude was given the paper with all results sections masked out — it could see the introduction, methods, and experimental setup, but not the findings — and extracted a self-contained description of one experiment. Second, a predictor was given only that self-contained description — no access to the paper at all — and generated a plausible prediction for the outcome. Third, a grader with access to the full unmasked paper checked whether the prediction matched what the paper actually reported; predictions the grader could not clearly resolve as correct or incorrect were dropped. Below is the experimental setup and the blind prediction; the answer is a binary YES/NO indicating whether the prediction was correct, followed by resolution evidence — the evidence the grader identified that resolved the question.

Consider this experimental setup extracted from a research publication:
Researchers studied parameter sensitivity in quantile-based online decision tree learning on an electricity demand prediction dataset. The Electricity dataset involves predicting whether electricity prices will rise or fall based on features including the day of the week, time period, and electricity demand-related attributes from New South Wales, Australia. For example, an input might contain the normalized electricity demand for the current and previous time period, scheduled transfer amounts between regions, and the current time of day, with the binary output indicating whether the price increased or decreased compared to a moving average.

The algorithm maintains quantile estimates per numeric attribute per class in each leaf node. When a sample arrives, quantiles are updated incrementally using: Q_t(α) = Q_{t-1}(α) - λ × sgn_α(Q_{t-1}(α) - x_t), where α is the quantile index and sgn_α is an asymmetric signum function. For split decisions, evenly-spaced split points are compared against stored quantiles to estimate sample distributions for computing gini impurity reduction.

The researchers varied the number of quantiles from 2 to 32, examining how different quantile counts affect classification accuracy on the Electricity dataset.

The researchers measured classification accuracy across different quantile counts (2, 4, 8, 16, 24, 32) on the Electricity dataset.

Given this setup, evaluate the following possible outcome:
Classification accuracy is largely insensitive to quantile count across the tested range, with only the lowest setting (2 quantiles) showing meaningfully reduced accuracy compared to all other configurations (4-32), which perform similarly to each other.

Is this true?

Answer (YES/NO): NO